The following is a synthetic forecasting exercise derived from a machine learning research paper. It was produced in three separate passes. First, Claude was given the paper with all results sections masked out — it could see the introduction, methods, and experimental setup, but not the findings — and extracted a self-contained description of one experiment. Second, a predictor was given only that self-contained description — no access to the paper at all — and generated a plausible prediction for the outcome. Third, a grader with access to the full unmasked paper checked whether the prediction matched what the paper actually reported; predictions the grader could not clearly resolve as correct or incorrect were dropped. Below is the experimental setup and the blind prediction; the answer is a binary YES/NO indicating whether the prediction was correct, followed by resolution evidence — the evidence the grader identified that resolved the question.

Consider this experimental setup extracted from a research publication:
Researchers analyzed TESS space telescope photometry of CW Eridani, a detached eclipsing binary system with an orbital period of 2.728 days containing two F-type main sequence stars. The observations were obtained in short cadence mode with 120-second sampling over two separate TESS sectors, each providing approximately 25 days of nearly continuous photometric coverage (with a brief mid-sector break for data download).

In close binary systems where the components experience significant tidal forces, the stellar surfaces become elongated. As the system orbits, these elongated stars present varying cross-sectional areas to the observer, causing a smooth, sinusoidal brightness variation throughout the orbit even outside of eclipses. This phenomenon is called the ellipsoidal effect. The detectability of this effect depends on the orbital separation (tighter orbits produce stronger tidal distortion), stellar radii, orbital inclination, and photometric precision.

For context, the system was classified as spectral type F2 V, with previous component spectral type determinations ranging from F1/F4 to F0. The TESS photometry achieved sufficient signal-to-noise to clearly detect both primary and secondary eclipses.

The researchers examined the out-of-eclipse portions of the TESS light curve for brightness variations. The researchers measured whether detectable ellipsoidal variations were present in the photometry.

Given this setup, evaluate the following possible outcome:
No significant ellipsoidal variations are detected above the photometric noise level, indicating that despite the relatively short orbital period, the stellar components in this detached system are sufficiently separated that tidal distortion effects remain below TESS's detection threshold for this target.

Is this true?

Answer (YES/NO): NO